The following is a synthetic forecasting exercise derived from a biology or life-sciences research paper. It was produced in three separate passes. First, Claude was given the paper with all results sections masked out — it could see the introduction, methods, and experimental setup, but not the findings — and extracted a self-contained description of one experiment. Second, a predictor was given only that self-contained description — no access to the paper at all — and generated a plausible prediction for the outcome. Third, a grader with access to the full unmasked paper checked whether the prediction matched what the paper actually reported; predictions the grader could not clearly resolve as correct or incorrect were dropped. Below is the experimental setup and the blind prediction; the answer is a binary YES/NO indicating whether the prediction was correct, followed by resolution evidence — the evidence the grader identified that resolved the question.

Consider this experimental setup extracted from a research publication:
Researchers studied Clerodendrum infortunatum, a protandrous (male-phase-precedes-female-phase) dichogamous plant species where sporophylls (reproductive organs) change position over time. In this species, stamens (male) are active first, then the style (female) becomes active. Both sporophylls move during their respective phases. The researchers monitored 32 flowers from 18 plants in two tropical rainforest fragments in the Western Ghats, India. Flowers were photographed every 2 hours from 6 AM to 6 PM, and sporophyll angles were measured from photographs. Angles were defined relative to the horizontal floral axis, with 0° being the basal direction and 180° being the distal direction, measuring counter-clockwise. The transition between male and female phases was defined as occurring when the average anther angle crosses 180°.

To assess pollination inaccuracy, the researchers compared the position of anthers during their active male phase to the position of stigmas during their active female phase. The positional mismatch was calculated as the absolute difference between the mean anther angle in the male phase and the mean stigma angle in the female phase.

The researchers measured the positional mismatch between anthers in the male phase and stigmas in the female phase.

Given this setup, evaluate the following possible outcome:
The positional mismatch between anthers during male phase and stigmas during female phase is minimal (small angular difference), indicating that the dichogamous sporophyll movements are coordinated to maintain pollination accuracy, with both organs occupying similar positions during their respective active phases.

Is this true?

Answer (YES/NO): NO